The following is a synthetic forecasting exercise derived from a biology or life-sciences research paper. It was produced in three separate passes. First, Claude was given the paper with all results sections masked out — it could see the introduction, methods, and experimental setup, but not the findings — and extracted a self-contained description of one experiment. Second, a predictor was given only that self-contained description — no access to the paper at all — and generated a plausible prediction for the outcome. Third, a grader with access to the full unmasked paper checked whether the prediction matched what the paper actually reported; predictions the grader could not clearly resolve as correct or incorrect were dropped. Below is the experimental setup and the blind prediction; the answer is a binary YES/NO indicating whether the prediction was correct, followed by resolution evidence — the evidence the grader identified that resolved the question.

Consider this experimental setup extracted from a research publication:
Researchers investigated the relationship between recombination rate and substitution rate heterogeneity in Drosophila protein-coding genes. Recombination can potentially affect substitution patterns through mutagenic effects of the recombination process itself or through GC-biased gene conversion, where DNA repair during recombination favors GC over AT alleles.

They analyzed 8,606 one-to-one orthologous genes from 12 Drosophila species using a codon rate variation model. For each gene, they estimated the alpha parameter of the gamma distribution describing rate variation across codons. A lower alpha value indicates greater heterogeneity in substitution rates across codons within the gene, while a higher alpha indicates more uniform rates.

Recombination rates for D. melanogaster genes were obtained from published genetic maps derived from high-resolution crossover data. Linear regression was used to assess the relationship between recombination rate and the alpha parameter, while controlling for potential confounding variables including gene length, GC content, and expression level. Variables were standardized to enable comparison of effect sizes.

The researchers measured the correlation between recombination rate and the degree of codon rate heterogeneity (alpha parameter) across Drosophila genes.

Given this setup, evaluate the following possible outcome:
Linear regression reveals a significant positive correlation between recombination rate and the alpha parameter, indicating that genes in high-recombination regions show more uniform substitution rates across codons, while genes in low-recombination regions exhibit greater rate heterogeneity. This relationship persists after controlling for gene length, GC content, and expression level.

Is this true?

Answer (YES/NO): NO